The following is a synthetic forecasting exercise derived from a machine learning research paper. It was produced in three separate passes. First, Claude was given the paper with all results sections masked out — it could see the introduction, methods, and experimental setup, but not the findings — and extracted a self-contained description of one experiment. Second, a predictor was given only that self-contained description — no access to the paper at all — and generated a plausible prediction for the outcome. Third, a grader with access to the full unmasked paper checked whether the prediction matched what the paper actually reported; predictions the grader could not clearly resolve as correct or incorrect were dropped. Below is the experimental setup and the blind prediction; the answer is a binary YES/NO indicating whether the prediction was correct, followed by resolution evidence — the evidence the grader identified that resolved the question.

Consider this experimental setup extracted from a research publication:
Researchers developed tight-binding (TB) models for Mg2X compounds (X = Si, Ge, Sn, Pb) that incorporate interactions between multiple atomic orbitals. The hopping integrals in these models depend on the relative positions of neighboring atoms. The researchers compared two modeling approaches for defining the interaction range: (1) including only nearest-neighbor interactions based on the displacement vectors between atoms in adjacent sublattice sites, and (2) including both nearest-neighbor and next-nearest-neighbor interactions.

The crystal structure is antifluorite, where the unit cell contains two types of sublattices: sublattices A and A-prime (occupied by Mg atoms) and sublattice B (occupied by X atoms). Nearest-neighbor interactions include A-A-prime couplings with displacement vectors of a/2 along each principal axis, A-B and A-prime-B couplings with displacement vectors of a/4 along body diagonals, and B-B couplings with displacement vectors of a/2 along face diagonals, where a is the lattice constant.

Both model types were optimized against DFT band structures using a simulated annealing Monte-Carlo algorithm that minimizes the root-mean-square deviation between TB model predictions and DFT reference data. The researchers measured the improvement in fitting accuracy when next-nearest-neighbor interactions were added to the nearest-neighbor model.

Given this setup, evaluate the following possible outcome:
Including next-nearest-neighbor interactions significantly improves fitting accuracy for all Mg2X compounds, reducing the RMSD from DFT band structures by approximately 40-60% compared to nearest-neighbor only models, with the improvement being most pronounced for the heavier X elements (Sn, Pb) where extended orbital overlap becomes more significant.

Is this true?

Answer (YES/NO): NO